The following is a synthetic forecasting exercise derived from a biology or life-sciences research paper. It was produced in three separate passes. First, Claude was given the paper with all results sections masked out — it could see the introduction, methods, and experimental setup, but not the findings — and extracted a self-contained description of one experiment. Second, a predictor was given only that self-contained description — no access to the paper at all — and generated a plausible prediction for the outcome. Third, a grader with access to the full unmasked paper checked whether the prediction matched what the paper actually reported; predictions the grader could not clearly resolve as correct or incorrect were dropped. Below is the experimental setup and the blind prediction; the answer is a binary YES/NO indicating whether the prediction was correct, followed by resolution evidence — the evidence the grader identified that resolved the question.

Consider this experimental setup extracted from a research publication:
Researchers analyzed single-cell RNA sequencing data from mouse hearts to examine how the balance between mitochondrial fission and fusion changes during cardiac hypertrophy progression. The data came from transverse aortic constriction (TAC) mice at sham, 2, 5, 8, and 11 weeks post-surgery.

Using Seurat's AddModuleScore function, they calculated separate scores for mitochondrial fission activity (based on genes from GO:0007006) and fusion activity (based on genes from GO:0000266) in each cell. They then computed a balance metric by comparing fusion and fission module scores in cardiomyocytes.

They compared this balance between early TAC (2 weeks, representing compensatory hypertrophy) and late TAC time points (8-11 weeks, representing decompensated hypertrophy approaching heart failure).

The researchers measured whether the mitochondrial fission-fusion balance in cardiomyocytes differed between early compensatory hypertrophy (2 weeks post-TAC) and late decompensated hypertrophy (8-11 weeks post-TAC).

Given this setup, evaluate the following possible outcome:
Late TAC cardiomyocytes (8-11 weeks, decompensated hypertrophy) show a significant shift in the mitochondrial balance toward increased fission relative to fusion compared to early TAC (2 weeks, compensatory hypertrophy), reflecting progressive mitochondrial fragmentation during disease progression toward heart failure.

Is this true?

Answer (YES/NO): YES